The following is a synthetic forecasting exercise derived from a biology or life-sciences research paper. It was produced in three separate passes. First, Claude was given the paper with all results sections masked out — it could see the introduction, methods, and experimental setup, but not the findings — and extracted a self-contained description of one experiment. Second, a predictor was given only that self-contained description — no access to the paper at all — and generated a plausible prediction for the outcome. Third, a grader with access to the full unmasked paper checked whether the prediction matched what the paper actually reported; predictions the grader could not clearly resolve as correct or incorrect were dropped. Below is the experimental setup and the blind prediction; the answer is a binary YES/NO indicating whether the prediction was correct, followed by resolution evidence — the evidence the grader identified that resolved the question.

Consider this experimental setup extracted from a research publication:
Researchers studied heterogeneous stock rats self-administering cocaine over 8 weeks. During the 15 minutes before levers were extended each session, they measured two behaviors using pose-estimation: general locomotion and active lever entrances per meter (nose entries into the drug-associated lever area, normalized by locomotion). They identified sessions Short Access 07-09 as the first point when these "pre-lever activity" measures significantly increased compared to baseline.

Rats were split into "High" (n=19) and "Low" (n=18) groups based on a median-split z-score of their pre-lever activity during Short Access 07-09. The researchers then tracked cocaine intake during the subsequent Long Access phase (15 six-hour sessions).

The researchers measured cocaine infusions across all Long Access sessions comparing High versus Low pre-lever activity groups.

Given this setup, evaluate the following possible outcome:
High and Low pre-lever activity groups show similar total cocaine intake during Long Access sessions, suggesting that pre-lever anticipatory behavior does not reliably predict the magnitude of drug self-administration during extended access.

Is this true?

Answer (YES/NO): NO